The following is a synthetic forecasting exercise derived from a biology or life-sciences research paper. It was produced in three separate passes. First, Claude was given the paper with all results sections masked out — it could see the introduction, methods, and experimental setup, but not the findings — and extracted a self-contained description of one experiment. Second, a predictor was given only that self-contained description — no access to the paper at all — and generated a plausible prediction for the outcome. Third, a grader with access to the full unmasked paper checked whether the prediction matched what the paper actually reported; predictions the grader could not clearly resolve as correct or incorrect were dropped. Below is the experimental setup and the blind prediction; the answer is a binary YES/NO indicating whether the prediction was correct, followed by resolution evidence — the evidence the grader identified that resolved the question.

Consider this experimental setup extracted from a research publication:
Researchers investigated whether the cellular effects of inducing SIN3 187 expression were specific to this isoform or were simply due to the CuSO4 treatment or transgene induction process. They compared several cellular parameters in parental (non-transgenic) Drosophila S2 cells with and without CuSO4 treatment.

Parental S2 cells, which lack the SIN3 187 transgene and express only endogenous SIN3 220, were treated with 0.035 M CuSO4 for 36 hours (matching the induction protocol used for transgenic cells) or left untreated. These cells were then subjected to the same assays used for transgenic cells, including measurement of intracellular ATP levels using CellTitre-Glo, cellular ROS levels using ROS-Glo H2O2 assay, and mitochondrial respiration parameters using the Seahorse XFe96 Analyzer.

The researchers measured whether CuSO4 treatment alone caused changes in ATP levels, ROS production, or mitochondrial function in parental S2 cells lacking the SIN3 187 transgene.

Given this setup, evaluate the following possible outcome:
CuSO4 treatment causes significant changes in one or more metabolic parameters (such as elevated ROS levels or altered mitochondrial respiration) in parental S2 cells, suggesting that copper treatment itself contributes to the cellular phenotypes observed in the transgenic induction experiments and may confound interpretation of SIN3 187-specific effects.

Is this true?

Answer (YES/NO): NO